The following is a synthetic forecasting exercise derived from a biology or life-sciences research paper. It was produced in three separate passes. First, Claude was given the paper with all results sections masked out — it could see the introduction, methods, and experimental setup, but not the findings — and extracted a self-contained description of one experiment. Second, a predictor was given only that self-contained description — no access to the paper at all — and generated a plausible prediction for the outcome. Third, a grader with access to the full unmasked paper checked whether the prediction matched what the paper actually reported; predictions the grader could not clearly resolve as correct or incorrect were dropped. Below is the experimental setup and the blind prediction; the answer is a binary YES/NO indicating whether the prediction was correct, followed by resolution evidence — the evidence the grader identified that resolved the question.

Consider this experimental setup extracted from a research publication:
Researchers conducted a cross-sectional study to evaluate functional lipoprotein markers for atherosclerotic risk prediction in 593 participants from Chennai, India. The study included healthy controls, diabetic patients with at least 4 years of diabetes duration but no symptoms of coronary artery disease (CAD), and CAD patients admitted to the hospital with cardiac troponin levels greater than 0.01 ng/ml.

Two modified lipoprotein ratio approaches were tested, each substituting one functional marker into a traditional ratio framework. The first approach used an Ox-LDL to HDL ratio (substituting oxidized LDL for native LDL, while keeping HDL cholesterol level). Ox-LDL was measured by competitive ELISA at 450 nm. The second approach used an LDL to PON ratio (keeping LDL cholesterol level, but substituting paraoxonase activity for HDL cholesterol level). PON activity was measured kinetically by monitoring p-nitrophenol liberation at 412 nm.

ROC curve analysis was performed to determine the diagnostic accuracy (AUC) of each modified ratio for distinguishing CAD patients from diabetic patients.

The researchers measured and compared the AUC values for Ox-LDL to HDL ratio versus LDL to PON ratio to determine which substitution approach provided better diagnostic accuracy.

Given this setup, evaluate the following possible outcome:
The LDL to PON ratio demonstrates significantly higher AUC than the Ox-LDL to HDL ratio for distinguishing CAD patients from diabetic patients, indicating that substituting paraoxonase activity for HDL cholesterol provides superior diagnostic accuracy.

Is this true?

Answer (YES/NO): NO